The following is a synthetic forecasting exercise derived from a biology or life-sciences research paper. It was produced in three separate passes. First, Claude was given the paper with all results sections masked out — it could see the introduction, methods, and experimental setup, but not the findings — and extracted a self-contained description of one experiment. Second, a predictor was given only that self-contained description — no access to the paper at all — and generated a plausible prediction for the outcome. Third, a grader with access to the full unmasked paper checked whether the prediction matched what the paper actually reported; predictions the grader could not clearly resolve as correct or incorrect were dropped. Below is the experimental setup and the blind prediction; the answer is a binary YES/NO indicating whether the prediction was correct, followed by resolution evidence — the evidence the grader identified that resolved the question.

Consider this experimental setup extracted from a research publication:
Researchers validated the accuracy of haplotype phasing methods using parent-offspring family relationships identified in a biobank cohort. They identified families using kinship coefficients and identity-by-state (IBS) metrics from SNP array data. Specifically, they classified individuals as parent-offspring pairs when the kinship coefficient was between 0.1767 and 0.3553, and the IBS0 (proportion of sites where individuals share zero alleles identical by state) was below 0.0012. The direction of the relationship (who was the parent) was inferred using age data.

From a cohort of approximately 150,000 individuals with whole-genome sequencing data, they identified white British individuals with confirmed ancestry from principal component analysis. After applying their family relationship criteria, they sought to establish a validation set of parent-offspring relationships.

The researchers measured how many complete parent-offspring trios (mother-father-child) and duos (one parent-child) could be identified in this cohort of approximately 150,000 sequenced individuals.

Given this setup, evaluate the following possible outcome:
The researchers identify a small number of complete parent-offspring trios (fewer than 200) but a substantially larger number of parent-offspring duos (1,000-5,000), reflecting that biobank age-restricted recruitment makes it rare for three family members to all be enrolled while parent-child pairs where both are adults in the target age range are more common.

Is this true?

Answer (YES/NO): NO